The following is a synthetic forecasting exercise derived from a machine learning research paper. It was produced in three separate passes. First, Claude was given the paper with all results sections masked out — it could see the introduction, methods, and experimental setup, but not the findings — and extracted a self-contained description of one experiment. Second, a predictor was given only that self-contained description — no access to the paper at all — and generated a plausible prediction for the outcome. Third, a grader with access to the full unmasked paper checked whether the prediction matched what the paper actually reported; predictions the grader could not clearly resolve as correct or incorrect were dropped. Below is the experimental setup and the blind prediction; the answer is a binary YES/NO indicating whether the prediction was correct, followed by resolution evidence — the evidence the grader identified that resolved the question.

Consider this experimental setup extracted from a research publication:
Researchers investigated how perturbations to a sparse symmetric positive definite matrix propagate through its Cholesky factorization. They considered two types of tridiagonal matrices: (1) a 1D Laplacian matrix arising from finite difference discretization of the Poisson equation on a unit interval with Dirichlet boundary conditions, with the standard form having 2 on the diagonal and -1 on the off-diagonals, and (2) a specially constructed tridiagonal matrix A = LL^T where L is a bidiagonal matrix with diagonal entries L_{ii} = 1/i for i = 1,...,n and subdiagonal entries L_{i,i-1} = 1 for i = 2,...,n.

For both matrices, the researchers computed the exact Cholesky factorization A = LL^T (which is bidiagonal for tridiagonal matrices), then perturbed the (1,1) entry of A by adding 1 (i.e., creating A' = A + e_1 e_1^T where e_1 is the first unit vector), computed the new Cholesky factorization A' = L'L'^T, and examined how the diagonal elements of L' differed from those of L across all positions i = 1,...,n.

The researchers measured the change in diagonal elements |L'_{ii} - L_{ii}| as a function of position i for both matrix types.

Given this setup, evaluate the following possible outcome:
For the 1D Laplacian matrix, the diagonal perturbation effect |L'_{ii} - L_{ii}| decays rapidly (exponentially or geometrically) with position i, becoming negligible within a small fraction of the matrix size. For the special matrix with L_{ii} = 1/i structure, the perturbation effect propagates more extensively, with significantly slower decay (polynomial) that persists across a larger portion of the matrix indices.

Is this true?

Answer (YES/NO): NO